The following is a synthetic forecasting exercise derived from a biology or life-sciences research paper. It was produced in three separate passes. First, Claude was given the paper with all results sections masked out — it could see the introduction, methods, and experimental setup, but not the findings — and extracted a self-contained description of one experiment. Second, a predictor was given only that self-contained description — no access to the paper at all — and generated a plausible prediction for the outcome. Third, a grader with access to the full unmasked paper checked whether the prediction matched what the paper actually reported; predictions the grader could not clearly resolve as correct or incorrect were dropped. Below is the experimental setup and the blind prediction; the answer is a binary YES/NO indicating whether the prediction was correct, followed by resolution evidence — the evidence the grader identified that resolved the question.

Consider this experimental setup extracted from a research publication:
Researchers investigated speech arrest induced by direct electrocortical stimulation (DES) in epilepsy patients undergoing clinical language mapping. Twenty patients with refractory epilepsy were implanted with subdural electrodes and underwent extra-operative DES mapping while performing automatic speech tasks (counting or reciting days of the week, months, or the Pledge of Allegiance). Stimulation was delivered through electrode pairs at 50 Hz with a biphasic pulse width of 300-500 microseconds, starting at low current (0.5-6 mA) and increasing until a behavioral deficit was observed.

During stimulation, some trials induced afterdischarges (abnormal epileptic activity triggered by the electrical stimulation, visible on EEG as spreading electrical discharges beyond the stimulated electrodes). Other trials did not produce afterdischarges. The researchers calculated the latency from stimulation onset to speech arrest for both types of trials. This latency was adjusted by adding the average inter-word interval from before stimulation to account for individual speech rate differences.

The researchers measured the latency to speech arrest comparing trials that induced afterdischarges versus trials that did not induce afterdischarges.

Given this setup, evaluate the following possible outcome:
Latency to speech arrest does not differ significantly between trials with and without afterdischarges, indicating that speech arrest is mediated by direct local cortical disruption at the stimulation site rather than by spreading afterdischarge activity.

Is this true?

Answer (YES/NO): NO